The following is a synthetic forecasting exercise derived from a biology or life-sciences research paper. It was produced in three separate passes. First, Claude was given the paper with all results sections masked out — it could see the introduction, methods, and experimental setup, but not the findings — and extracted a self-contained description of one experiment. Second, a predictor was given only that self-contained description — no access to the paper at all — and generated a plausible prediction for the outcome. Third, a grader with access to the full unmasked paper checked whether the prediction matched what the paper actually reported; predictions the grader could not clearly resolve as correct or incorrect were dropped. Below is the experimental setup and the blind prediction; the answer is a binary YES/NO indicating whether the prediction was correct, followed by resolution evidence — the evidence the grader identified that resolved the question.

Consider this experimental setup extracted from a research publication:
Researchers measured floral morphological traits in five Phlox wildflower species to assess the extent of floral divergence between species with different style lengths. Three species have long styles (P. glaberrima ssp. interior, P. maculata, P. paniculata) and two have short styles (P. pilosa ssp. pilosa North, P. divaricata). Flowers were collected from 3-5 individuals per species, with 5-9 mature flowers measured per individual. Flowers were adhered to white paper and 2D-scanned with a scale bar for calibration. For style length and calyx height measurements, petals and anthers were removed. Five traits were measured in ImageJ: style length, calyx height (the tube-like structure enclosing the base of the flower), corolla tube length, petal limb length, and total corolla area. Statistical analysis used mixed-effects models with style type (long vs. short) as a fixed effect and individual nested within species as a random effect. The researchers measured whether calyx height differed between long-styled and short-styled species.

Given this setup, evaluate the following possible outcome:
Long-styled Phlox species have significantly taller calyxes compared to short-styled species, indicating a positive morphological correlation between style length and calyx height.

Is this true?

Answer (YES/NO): NO